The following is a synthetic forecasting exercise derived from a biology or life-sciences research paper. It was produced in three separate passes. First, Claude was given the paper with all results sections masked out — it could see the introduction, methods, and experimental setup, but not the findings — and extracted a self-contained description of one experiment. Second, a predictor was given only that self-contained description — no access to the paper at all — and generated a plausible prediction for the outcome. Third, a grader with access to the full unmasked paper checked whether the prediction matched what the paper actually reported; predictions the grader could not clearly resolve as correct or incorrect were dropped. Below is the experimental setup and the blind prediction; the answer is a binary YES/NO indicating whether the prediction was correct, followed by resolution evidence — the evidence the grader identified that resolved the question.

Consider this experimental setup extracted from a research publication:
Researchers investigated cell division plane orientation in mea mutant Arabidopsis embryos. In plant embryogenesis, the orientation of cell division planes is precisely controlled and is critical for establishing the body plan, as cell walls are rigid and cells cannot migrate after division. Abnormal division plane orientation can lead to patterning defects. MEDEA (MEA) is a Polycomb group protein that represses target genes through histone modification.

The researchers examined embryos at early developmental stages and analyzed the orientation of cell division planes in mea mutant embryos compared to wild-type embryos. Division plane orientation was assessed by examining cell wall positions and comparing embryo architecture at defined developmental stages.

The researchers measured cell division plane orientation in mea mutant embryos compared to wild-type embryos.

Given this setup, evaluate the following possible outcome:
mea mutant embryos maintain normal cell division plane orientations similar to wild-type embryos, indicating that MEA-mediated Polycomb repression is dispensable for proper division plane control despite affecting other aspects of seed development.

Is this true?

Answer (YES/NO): NO